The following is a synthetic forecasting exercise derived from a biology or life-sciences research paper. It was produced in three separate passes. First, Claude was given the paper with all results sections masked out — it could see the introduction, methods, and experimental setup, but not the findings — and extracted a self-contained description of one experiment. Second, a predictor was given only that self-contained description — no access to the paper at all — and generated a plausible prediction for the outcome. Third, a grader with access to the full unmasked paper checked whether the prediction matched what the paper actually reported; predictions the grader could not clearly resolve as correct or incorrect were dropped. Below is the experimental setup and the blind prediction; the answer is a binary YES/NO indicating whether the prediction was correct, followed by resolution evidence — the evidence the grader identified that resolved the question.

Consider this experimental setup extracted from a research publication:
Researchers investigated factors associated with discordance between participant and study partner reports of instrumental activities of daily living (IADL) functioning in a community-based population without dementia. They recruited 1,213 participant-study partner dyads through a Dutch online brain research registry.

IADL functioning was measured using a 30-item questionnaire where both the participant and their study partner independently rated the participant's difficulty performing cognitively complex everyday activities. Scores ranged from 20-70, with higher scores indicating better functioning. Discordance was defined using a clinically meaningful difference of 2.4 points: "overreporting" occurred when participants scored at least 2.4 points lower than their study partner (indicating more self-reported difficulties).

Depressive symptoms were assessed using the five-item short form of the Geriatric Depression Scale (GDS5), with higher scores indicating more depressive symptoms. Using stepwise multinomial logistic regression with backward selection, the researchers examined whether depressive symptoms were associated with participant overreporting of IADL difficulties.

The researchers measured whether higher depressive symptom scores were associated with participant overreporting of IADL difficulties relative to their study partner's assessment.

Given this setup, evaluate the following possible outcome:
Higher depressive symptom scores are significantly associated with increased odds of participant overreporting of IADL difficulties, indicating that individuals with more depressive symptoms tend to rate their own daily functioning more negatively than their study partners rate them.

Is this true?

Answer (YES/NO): YES